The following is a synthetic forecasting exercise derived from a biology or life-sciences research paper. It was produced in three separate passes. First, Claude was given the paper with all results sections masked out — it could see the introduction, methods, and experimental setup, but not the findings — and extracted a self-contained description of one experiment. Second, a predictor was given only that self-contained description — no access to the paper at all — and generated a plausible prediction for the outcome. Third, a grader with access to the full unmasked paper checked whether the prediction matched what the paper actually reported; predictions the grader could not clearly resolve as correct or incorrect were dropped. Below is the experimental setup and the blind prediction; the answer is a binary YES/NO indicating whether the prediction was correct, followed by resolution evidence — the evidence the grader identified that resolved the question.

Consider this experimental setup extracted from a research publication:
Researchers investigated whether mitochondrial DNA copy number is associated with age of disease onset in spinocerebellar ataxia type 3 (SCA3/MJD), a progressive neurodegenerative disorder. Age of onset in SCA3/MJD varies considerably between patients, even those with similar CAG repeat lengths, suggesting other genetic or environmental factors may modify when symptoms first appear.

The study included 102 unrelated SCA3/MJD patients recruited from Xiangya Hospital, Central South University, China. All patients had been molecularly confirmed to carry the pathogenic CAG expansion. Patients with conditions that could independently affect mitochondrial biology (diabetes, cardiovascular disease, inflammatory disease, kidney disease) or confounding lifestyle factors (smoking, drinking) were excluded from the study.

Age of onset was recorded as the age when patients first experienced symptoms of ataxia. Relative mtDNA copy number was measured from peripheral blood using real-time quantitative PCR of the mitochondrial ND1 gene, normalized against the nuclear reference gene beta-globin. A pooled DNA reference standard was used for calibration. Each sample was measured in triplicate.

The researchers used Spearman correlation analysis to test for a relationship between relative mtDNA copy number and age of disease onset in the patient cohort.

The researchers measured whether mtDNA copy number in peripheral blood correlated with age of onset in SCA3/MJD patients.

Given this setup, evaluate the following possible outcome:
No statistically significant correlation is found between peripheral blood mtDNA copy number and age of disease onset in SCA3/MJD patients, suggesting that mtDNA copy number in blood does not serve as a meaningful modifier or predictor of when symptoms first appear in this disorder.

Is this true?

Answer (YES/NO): YES